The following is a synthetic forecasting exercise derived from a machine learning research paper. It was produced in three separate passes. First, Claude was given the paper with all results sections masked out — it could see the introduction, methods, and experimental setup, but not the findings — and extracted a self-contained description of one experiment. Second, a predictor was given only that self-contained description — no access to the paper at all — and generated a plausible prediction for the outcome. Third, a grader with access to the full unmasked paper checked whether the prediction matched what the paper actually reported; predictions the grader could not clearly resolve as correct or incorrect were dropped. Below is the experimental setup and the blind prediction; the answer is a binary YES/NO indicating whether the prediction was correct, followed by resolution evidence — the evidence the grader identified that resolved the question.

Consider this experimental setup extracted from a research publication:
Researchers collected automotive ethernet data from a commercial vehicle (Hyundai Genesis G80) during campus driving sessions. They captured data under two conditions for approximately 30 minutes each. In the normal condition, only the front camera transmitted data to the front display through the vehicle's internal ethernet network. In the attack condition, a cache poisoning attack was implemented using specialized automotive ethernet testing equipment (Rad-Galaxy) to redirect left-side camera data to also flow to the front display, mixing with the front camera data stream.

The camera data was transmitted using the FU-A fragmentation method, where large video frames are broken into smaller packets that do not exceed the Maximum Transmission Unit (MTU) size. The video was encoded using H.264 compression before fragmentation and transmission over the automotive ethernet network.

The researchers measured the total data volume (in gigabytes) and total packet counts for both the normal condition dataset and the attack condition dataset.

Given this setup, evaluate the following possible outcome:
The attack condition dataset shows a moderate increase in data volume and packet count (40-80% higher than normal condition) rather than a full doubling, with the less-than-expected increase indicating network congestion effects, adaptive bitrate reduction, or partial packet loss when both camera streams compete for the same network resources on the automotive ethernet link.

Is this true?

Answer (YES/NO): NO